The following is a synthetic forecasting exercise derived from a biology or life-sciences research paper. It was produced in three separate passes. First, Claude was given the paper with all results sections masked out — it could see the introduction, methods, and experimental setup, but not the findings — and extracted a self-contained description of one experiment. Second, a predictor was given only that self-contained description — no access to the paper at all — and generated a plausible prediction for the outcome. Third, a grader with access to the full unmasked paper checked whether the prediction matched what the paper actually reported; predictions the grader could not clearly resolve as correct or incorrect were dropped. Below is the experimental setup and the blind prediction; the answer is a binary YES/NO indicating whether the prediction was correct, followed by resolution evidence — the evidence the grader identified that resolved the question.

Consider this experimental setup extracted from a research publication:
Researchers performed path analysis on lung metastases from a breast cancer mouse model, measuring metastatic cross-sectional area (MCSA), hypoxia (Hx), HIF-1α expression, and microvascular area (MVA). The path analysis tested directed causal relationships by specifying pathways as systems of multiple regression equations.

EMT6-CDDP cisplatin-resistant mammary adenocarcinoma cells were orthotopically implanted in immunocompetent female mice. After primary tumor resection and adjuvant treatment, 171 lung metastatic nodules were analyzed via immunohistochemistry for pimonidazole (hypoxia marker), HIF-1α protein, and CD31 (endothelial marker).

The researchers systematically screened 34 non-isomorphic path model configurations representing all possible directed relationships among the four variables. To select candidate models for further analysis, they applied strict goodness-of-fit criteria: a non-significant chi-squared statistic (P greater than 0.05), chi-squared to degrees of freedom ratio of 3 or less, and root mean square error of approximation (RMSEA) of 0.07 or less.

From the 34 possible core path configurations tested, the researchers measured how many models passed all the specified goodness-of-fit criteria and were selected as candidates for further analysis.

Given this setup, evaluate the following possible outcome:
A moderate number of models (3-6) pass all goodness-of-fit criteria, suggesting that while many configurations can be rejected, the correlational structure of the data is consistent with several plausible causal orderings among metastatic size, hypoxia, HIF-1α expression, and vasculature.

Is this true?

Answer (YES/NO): YES